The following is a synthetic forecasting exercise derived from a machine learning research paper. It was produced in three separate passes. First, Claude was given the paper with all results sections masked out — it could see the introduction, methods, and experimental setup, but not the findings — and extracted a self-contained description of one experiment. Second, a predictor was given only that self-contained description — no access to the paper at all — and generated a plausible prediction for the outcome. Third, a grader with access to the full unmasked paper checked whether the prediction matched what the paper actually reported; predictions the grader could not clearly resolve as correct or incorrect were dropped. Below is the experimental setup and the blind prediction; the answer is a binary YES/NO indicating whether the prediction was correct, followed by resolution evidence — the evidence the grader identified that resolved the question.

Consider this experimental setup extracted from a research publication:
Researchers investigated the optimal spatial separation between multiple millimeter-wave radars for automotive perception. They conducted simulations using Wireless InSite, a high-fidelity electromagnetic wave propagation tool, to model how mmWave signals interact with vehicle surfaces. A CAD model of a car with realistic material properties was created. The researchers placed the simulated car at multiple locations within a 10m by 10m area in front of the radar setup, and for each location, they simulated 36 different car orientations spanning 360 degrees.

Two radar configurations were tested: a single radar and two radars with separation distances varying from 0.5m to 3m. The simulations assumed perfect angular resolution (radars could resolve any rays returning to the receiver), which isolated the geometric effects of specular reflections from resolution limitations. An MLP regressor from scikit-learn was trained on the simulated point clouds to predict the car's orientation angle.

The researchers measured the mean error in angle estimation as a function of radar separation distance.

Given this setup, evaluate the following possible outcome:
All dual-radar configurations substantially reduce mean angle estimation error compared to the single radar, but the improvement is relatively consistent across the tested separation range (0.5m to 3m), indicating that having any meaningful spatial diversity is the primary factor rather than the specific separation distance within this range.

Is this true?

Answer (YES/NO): NO